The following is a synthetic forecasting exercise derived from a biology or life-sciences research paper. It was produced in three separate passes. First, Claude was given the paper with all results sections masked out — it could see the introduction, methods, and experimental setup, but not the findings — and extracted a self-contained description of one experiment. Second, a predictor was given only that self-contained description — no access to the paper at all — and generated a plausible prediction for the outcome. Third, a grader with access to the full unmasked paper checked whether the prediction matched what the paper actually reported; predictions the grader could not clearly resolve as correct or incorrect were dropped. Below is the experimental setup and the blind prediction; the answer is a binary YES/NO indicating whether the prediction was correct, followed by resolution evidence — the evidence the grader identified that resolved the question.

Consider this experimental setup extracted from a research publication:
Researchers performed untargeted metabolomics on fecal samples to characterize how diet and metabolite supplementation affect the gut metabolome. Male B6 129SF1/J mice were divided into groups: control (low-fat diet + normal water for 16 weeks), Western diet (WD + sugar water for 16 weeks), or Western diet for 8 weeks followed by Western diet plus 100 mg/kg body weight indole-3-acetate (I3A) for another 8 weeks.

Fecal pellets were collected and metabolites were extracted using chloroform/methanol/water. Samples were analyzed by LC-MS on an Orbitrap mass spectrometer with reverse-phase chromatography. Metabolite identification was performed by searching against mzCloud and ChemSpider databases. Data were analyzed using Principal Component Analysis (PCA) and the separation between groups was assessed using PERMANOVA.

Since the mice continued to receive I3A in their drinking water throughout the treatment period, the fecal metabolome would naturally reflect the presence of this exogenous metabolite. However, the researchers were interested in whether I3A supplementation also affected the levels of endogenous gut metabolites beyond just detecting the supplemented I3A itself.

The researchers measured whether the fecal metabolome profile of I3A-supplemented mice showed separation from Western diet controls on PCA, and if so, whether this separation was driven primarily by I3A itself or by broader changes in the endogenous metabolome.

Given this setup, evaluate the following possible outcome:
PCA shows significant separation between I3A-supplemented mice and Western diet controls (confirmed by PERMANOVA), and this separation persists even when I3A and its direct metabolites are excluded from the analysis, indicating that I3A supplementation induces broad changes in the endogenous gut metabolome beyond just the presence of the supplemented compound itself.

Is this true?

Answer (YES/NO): NO